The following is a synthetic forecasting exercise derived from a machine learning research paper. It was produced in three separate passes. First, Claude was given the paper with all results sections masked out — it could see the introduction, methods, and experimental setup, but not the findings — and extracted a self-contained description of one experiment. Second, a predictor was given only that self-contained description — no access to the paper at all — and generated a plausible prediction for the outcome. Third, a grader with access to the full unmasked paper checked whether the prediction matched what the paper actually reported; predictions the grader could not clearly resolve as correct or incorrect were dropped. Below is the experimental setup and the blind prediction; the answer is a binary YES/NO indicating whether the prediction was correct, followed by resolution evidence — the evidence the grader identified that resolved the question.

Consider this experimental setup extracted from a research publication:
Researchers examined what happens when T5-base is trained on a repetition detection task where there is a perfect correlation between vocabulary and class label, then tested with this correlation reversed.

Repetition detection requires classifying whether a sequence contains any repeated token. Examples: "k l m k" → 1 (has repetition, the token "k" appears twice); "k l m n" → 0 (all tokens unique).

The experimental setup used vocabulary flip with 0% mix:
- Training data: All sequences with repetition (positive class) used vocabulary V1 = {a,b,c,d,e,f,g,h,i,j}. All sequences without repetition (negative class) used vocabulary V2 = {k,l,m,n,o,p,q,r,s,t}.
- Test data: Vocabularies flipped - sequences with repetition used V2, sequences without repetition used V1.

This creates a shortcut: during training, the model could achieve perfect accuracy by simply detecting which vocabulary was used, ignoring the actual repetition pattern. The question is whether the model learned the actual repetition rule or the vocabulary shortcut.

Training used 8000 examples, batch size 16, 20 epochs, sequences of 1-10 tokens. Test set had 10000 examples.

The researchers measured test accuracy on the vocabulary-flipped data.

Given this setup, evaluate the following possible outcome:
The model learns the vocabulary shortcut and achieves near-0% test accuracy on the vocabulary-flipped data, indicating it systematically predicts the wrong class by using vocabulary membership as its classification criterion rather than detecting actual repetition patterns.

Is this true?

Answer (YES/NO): YES